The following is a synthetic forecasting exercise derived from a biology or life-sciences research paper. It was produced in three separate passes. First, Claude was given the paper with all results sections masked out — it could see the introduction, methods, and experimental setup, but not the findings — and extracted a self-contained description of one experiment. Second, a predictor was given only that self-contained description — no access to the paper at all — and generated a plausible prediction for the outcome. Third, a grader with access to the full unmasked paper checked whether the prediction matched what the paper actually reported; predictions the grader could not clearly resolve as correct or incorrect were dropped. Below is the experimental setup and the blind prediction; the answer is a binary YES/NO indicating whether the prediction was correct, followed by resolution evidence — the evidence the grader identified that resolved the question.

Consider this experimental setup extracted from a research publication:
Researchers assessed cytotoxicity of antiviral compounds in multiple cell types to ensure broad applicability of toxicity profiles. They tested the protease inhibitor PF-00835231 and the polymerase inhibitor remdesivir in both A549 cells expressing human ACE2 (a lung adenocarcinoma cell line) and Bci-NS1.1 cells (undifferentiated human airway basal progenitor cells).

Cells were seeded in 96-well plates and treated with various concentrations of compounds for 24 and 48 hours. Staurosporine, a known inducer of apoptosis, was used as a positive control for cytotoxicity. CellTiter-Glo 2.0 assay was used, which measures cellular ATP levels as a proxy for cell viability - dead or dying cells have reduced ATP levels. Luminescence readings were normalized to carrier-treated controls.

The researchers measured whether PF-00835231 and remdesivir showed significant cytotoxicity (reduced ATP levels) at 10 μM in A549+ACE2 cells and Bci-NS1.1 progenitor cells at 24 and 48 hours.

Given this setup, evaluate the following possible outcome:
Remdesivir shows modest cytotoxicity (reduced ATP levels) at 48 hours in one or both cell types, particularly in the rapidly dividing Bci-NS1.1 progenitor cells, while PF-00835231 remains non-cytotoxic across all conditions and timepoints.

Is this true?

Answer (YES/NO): YES